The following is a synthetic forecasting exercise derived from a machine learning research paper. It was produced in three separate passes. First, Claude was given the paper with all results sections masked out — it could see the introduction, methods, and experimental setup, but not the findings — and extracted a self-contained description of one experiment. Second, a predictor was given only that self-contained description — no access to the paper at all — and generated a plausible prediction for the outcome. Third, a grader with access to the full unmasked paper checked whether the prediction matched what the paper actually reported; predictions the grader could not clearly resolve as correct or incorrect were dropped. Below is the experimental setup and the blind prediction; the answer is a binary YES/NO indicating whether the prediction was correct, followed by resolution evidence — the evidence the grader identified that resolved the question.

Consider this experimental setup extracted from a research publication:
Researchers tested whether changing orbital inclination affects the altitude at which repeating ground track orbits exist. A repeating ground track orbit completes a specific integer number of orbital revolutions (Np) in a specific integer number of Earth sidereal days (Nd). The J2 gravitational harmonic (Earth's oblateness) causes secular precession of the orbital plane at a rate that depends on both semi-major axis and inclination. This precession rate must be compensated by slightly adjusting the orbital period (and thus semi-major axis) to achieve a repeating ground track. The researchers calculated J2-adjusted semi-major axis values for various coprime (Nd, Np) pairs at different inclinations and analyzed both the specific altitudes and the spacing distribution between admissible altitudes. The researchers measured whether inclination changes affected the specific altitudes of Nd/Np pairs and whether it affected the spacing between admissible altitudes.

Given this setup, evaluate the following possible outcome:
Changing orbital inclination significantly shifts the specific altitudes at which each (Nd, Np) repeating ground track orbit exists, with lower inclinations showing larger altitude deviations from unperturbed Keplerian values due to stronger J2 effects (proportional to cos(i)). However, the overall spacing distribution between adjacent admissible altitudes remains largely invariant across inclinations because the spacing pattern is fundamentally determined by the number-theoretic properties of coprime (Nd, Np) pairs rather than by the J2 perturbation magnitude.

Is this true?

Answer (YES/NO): NO